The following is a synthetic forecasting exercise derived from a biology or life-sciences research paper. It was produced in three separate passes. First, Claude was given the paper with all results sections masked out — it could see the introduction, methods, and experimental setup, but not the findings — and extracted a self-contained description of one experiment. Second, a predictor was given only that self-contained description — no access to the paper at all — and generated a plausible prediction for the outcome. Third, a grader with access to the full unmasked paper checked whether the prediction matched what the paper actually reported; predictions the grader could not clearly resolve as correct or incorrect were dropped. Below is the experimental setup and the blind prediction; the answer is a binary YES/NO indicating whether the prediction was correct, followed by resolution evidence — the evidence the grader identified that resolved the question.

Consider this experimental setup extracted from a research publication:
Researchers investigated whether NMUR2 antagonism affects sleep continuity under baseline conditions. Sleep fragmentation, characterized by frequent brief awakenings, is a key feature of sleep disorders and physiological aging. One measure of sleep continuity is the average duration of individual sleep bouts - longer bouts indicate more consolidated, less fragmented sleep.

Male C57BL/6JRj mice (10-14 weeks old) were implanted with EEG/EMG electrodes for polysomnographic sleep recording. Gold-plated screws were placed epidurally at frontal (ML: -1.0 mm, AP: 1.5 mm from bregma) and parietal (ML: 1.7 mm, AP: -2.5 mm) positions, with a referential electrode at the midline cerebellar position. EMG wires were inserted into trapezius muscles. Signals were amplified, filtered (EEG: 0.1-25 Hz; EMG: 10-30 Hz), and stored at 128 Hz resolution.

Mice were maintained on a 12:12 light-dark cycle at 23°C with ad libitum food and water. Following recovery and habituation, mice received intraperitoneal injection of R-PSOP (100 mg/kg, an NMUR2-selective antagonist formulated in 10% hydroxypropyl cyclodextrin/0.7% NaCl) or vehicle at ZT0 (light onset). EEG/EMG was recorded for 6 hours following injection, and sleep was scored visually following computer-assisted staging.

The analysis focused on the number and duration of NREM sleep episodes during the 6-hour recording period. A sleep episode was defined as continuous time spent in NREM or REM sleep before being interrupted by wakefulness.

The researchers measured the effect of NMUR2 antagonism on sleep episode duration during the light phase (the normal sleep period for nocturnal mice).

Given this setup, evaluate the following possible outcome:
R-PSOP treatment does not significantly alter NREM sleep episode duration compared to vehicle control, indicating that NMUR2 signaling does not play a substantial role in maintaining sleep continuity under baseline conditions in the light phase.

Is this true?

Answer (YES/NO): NO